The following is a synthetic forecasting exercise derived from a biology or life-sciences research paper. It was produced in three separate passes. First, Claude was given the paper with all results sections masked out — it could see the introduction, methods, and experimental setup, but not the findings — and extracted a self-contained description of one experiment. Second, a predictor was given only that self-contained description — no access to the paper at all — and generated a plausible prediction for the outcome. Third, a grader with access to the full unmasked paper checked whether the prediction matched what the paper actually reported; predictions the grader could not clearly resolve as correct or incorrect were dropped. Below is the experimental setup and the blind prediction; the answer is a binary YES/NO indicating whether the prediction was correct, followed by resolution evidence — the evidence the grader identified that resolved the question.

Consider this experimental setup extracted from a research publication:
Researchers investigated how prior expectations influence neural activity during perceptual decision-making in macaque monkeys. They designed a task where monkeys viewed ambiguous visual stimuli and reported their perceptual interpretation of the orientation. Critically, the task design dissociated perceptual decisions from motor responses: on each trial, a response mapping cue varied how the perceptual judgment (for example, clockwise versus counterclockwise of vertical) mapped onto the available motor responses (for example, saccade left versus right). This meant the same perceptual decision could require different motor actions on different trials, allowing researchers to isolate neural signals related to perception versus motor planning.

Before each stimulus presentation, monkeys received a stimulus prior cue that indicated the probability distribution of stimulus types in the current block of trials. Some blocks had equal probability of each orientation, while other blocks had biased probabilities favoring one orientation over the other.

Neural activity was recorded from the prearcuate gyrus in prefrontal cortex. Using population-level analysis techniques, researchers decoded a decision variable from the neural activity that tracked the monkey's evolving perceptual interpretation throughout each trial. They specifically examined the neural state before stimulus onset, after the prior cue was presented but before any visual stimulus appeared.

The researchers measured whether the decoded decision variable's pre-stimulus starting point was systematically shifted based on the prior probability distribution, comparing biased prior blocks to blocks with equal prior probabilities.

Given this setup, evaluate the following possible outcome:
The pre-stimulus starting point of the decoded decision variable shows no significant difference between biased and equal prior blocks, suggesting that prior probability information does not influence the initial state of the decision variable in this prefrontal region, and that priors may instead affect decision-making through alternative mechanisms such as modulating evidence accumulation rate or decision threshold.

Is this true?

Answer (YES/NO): NO